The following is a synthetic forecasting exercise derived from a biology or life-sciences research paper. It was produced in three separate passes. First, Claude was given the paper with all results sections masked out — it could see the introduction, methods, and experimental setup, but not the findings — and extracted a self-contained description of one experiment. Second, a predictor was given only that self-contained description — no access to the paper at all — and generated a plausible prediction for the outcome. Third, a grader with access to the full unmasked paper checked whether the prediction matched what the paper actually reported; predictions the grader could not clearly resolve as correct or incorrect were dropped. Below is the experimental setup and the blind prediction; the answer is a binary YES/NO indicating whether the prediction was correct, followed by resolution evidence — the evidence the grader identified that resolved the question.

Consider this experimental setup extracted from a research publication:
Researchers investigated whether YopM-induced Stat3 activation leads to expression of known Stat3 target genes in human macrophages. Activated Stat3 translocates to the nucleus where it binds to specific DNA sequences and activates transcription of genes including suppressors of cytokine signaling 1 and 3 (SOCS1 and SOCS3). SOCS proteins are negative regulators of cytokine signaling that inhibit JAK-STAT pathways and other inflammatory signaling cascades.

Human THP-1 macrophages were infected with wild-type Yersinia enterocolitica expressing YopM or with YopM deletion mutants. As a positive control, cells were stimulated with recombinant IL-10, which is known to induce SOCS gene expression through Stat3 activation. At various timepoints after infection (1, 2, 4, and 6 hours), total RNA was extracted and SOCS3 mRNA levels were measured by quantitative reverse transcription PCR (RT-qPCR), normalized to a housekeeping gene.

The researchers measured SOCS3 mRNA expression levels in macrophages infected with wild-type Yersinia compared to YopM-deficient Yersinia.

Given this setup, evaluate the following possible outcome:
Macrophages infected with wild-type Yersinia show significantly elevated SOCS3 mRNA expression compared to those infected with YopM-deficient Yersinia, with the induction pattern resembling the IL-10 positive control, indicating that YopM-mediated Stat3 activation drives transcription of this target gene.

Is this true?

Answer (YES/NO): YES